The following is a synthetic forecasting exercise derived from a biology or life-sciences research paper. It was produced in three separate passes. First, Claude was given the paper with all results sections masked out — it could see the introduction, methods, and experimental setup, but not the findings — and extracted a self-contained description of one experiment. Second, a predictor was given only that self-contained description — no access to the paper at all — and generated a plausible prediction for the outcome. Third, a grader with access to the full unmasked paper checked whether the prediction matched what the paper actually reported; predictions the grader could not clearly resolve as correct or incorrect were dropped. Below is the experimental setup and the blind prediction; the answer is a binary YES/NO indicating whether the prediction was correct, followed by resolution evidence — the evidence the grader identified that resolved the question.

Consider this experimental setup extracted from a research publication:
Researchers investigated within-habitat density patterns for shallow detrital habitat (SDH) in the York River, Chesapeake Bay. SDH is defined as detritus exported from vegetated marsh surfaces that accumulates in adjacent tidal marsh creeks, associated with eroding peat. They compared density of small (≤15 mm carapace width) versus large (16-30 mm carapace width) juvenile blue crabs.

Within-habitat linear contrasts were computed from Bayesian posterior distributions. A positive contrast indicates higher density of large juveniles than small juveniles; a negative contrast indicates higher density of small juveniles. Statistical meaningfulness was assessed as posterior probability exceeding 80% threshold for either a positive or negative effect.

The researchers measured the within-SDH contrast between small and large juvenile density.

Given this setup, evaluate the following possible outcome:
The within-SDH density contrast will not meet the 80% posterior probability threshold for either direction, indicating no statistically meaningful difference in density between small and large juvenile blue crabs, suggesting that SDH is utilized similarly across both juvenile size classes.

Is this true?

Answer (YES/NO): YES